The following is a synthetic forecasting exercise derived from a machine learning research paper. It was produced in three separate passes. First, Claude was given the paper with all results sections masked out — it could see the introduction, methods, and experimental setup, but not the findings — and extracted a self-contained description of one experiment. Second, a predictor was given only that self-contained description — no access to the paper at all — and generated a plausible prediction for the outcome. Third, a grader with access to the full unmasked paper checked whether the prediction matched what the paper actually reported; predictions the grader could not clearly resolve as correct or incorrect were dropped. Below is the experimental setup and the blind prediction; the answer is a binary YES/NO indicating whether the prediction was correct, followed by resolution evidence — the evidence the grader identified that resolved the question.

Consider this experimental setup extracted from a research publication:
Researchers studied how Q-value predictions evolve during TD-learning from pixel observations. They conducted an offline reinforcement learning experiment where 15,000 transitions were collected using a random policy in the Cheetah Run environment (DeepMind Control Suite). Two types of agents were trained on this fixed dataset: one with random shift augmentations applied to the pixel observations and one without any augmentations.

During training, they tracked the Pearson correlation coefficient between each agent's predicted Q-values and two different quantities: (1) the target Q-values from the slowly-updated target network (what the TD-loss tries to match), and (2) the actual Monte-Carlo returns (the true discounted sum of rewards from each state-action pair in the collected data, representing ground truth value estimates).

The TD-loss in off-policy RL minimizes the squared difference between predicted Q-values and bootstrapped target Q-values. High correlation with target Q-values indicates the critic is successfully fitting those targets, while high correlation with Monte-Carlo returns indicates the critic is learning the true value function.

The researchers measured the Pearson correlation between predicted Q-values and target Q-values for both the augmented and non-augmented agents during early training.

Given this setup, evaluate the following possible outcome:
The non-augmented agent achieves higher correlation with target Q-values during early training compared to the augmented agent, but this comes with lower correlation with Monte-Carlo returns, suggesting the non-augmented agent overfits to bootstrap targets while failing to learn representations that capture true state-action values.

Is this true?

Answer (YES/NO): YES